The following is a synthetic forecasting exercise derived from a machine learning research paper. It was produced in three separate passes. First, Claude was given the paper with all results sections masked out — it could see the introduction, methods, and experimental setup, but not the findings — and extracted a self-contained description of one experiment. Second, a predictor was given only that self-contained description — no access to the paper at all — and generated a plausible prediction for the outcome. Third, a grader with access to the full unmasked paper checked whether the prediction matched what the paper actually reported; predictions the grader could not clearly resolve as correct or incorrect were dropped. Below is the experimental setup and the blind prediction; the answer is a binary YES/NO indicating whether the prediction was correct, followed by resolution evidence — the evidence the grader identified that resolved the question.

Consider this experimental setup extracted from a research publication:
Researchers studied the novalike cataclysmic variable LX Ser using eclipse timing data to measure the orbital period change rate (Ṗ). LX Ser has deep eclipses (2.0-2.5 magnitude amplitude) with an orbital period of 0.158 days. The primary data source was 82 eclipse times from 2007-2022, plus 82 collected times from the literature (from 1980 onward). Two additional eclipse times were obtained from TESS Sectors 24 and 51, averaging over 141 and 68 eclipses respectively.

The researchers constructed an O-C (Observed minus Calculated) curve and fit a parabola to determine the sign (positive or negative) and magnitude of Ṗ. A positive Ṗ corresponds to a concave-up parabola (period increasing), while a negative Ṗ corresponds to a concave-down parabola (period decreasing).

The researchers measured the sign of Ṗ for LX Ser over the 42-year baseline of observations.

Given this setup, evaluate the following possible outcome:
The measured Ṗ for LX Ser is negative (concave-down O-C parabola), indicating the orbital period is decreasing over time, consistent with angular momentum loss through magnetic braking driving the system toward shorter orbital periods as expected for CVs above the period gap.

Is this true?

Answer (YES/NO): NO